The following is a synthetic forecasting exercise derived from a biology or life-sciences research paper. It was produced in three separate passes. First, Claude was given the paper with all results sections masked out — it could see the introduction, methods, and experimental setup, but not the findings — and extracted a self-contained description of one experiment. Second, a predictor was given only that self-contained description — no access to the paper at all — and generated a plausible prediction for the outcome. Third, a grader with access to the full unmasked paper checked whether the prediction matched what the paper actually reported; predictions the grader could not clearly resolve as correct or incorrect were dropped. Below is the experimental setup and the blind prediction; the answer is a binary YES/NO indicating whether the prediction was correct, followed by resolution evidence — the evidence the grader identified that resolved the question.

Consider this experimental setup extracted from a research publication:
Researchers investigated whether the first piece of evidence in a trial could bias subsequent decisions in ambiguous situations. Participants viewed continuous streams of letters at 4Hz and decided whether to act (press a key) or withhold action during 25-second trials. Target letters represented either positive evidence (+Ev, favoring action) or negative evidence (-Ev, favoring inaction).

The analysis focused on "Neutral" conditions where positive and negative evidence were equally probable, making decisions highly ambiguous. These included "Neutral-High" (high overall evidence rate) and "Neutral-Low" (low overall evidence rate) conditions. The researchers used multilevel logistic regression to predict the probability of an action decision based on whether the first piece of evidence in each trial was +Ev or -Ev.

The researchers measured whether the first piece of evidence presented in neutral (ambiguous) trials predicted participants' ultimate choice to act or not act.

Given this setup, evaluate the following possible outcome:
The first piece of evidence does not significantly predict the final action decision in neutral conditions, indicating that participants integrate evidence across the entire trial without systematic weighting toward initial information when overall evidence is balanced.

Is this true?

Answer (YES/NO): NO